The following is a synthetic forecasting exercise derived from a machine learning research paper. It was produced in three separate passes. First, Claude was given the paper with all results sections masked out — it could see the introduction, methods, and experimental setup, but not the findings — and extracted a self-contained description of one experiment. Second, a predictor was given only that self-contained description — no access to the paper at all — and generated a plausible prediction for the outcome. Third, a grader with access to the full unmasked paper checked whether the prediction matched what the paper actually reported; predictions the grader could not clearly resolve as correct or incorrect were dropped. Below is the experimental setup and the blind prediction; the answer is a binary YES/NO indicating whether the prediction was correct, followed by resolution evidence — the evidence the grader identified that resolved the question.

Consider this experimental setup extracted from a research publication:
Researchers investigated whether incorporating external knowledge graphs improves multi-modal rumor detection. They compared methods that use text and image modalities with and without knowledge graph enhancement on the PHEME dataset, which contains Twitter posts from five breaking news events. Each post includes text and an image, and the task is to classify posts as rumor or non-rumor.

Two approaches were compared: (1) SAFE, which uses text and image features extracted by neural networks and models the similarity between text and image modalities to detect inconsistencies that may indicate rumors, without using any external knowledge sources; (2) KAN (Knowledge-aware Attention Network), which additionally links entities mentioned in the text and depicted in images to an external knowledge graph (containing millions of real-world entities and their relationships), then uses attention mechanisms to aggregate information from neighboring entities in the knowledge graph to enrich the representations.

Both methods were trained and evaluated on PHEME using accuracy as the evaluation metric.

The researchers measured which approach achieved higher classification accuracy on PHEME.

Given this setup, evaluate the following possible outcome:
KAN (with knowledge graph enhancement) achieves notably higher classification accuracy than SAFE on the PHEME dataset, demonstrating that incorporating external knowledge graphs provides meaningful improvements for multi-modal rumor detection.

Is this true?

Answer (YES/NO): NO